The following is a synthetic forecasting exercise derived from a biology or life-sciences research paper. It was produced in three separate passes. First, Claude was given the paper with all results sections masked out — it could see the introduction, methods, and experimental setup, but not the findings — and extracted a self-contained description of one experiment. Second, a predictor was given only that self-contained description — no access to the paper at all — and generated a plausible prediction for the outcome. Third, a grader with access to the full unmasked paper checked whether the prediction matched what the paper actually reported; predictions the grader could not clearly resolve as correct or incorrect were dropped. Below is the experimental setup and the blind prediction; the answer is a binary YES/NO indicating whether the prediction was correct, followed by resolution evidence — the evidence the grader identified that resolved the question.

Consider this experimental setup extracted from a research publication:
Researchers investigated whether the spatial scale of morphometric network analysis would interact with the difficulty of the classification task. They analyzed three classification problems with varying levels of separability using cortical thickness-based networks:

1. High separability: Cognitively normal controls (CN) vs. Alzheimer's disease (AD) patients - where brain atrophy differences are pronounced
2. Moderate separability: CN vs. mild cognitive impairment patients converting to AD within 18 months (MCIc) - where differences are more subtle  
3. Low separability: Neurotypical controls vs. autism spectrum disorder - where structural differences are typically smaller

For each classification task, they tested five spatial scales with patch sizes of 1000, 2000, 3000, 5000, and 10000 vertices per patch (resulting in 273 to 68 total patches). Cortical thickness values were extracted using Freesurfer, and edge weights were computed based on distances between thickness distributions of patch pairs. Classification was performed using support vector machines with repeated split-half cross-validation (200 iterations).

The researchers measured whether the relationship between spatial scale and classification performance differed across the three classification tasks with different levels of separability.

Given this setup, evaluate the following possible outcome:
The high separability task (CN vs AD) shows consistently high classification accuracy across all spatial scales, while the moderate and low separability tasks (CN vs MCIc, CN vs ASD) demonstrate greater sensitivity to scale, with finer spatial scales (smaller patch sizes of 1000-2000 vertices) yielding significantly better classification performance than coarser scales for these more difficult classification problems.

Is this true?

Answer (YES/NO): NO